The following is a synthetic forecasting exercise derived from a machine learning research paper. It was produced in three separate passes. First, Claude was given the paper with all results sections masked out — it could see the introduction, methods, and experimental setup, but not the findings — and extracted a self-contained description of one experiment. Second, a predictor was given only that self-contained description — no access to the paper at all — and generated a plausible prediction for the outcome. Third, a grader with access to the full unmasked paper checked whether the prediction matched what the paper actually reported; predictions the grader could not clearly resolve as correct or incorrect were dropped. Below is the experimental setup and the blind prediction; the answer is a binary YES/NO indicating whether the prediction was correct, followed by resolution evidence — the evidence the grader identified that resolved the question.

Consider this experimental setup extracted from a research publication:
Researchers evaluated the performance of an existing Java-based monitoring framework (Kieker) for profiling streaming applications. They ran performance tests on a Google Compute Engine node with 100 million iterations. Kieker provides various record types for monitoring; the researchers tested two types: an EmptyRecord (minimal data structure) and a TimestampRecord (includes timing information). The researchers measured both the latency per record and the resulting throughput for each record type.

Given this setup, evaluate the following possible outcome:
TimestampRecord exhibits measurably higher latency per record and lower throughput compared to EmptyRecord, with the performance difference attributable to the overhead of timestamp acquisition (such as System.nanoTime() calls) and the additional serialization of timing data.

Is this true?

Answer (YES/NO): YES